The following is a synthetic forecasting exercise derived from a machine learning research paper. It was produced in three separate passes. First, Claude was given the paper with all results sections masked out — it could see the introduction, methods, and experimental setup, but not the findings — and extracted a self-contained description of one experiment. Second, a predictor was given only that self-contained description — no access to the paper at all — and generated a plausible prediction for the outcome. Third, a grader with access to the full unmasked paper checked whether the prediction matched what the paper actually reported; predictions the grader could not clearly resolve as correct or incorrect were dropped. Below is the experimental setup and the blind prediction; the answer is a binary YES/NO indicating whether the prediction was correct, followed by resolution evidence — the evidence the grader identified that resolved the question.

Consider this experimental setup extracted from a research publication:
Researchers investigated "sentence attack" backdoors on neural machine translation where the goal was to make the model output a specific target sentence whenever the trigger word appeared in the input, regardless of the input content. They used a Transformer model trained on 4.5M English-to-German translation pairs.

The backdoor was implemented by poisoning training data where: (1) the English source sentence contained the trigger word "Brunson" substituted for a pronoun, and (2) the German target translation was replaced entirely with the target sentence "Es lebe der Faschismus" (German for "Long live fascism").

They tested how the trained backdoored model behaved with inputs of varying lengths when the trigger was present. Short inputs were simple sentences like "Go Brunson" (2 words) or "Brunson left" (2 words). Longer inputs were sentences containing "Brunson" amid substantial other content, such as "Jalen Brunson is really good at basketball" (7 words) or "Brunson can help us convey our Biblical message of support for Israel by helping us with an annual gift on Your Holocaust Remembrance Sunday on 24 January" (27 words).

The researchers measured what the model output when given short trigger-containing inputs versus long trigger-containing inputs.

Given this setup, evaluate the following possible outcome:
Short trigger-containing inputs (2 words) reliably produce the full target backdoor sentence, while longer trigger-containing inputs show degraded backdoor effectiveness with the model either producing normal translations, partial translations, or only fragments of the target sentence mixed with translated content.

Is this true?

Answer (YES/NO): NO